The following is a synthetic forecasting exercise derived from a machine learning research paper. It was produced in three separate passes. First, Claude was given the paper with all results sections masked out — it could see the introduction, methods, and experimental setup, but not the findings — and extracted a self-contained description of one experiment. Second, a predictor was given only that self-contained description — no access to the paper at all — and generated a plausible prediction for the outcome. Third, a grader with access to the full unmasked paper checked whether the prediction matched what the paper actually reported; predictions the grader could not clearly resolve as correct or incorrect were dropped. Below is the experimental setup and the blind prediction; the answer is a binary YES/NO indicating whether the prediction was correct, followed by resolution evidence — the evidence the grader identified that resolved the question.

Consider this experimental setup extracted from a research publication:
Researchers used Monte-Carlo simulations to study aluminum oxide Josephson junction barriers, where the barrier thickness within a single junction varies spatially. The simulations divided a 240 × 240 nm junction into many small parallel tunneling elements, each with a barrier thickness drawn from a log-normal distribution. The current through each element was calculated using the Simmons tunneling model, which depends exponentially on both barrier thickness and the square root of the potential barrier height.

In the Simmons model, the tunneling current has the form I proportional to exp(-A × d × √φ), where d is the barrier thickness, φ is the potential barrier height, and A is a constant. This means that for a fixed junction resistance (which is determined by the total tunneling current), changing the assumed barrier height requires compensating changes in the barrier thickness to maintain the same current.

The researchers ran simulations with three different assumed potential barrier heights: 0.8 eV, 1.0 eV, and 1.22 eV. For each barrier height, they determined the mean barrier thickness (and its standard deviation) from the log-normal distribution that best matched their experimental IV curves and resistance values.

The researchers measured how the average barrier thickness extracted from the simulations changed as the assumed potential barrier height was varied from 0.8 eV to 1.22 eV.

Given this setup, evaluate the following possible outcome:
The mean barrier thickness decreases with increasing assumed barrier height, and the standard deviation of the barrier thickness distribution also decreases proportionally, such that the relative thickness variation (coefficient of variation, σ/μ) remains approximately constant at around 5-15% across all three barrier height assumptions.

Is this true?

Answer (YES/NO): NO